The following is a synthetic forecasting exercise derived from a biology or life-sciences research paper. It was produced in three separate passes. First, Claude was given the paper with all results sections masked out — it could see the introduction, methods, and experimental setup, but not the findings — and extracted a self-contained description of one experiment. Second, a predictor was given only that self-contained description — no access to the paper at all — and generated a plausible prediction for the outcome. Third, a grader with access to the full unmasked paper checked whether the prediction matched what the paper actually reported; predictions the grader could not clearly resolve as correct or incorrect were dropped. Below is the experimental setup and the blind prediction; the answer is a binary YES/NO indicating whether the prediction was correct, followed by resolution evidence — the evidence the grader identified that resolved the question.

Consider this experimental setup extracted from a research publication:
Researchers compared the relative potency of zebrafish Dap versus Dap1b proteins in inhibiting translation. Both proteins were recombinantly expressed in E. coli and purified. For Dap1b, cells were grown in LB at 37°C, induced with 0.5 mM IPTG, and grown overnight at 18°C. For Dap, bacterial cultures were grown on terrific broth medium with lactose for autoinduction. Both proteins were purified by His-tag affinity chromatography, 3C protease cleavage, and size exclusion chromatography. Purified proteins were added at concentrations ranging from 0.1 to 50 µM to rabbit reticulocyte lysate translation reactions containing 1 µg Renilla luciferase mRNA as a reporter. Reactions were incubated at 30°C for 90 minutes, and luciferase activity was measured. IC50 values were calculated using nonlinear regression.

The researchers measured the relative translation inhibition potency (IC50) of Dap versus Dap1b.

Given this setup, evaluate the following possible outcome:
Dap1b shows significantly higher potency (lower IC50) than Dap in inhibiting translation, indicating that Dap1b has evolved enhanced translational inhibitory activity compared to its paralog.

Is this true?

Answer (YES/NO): YES